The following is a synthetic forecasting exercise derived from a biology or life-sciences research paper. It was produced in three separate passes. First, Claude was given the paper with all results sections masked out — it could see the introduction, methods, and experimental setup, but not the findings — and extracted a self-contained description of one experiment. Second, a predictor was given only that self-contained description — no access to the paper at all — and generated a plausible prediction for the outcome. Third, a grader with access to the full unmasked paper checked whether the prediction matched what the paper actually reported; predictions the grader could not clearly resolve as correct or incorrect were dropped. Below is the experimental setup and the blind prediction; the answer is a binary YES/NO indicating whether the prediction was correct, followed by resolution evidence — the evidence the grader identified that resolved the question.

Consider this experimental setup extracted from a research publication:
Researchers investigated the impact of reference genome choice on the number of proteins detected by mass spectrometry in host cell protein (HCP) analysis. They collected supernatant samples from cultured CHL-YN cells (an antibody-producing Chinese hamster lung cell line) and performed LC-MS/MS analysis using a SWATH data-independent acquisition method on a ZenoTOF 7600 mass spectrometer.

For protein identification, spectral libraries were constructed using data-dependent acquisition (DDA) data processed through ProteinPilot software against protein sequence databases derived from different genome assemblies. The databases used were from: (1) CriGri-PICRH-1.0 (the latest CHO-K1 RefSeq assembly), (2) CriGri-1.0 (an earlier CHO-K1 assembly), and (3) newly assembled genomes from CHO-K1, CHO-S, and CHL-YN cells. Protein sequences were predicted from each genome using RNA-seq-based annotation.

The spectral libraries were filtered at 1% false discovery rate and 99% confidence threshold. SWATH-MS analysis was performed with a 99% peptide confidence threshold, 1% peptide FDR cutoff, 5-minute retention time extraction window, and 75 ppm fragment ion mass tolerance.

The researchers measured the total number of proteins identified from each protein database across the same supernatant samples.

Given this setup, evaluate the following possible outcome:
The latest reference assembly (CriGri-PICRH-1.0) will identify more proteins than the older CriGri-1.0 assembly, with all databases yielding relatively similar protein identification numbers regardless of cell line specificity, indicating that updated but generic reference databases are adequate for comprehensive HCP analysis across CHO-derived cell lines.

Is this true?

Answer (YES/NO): NO